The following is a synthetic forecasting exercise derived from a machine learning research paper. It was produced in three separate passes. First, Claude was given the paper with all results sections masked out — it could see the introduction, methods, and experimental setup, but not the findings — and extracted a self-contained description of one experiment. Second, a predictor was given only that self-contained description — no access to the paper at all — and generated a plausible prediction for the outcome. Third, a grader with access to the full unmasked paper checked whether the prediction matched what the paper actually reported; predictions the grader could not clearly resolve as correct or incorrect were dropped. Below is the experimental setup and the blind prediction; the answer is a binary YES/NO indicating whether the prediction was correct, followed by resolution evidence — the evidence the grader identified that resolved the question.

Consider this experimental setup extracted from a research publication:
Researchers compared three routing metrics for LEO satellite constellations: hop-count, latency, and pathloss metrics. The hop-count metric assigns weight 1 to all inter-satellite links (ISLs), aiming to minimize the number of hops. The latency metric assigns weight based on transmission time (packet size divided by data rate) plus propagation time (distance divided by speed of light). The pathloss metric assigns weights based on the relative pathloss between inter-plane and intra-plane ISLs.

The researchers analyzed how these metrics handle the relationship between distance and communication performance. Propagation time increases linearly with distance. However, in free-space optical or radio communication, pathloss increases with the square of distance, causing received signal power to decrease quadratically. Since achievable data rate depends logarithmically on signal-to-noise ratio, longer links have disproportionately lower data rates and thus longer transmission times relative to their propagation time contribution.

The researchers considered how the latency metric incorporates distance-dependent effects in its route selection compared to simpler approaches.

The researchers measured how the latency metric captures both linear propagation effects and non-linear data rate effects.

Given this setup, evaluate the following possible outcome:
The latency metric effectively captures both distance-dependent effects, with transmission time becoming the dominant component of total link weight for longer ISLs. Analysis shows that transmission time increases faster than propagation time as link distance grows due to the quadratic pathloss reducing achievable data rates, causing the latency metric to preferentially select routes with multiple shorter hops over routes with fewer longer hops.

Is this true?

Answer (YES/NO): NO